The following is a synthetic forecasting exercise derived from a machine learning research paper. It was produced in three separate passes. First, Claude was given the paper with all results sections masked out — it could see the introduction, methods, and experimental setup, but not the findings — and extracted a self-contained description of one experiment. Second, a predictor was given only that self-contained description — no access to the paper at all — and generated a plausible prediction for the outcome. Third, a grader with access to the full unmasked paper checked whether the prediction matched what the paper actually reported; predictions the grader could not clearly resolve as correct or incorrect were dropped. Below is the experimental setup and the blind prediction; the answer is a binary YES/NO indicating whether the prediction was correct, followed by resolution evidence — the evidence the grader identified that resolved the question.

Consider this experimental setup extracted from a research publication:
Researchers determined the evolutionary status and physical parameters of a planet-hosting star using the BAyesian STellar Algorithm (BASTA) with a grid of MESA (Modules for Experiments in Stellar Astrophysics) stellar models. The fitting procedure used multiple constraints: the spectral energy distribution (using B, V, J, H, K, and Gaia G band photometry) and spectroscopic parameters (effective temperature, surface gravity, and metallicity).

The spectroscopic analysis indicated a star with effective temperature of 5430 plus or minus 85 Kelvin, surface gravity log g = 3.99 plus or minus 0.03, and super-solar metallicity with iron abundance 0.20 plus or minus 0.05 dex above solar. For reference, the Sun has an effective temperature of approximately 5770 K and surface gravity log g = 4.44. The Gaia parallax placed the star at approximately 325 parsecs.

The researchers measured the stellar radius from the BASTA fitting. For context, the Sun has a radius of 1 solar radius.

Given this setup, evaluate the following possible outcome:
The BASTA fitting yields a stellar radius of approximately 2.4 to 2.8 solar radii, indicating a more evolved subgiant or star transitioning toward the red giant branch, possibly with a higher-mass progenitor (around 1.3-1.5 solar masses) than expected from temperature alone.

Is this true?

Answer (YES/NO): NO